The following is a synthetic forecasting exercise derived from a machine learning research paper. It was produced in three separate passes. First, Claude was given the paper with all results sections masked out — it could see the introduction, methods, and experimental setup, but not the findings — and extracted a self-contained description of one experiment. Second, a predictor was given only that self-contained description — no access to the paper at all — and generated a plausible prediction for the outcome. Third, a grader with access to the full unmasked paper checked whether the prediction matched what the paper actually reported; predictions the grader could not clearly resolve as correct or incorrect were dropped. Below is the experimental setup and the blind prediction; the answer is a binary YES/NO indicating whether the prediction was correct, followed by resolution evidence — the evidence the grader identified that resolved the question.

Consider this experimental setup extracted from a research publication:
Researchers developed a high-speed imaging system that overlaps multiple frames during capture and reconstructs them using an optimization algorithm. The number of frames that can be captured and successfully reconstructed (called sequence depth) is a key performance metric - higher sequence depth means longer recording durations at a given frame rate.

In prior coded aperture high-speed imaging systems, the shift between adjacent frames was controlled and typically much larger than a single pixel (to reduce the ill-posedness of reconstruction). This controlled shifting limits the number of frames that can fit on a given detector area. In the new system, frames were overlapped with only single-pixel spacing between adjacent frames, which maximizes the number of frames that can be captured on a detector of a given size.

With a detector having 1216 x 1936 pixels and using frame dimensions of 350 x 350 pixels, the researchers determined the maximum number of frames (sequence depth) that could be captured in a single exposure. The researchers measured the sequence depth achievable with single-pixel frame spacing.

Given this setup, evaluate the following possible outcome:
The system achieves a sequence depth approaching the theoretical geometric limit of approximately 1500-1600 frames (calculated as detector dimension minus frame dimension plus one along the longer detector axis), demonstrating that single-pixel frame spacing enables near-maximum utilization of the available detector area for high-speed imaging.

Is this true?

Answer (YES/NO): NO